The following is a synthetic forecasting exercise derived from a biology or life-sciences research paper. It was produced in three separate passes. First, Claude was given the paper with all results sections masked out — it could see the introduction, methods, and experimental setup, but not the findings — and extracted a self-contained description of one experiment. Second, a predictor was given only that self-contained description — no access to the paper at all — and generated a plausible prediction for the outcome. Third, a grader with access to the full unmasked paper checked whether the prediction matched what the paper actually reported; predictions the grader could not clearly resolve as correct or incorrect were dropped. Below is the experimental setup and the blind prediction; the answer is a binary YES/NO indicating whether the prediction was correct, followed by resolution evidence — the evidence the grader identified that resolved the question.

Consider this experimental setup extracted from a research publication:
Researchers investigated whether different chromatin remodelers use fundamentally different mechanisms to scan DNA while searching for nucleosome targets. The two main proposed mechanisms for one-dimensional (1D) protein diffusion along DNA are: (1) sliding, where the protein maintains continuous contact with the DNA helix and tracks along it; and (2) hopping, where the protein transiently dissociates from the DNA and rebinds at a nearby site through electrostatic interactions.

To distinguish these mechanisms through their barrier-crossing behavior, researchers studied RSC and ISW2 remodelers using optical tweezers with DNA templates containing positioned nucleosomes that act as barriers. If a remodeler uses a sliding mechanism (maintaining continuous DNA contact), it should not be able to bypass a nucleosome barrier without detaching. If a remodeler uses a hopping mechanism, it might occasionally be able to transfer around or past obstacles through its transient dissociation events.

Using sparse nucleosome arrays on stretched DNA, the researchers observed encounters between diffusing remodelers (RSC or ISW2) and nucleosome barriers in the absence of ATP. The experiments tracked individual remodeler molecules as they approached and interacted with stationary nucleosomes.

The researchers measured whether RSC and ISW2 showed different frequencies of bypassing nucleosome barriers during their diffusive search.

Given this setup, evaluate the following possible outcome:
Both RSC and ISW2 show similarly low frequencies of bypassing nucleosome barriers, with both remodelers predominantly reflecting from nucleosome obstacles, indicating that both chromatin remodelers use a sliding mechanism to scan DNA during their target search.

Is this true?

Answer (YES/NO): NO